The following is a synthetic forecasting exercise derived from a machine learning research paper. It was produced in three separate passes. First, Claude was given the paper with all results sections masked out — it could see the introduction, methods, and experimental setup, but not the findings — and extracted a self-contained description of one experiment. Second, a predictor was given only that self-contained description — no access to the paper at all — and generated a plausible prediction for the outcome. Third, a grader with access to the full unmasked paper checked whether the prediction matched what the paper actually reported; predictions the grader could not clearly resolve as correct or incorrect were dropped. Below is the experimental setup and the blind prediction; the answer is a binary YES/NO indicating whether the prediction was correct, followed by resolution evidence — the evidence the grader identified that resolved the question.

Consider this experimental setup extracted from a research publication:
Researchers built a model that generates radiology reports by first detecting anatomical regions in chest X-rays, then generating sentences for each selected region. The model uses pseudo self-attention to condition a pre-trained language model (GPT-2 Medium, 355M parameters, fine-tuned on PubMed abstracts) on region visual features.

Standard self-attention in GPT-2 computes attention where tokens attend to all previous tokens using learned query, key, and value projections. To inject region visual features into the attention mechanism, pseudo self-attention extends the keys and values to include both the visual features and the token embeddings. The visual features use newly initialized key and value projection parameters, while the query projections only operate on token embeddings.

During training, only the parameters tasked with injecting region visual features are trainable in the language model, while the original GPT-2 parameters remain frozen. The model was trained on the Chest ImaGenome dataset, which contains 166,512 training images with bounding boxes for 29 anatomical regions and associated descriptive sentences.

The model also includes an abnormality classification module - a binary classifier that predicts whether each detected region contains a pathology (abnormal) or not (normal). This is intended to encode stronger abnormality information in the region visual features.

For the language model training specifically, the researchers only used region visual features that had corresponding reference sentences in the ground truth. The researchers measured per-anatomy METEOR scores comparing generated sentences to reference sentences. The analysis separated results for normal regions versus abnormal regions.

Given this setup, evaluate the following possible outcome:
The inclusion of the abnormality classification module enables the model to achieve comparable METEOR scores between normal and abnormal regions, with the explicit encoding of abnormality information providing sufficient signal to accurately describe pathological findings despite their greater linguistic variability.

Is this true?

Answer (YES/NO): NO